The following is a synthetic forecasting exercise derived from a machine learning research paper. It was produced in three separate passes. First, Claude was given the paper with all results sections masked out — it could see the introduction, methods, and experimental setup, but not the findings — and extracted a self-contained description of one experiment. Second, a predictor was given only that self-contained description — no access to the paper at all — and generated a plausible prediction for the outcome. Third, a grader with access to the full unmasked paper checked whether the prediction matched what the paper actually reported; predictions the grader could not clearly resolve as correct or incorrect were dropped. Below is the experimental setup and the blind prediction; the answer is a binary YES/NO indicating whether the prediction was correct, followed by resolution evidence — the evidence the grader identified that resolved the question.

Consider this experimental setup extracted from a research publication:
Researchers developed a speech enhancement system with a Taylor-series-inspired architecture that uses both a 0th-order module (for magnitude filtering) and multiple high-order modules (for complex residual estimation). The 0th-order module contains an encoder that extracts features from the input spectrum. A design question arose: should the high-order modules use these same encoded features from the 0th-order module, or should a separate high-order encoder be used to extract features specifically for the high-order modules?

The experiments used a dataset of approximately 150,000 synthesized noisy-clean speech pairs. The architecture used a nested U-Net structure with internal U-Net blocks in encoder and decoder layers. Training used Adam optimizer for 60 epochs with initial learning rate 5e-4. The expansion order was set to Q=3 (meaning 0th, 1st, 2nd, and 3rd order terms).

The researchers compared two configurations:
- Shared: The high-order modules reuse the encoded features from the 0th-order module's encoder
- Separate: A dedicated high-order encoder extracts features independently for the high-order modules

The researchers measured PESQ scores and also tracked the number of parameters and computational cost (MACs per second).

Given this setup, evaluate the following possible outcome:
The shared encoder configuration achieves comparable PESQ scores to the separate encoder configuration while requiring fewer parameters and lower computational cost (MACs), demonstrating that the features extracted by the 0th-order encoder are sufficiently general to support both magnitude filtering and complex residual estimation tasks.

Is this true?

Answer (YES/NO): YES